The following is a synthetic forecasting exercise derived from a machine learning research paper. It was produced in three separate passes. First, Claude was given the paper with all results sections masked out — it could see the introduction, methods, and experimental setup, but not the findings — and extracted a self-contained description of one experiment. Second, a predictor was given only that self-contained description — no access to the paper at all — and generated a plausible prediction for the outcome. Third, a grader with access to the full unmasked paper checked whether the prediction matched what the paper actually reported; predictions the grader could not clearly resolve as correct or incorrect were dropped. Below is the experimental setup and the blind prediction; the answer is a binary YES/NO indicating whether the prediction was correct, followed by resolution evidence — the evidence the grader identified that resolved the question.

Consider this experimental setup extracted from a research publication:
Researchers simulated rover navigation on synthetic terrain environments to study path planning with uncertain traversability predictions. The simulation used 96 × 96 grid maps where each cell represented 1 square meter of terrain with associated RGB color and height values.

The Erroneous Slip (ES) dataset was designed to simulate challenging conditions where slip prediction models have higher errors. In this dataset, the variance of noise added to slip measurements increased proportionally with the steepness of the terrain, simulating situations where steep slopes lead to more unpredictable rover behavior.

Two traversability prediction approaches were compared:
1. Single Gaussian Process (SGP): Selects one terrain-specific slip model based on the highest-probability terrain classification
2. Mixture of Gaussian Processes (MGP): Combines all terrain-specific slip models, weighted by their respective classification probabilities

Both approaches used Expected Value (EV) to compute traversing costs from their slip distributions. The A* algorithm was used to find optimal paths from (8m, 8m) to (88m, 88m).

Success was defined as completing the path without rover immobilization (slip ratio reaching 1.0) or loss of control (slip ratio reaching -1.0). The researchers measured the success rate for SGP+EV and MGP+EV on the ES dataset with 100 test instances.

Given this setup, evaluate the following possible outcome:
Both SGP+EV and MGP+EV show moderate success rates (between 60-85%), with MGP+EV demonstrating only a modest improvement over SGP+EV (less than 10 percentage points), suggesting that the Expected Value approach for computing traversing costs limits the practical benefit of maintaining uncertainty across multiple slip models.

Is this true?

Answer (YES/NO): NO